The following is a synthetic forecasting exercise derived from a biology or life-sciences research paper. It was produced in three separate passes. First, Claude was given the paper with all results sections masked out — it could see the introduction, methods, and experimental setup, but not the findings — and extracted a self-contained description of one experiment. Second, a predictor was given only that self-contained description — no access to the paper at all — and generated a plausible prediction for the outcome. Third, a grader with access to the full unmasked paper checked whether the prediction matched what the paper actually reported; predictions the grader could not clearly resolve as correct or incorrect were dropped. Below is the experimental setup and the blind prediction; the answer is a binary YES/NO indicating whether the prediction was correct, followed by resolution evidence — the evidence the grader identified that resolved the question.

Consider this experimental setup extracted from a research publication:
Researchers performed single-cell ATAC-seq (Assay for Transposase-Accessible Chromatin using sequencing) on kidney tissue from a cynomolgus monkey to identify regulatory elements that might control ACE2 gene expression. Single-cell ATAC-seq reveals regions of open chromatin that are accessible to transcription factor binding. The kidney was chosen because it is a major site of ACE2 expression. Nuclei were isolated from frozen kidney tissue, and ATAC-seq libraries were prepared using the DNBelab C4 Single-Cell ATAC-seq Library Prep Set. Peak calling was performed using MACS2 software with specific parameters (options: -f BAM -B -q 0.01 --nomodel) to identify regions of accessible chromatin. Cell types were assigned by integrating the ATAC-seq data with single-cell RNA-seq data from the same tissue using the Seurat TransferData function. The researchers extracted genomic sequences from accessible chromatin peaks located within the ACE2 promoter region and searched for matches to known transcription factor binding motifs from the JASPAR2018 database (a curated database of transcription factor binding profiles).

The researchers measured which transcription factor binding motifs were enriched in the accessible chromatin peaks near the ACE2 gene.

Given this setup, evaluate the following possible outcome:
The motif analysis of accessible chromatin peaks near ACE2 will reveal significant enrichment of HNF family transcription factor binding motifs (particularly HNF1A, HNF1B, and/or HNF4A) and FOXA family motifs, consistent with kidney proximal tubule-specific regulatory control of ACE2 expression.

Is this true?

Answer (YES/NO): NO